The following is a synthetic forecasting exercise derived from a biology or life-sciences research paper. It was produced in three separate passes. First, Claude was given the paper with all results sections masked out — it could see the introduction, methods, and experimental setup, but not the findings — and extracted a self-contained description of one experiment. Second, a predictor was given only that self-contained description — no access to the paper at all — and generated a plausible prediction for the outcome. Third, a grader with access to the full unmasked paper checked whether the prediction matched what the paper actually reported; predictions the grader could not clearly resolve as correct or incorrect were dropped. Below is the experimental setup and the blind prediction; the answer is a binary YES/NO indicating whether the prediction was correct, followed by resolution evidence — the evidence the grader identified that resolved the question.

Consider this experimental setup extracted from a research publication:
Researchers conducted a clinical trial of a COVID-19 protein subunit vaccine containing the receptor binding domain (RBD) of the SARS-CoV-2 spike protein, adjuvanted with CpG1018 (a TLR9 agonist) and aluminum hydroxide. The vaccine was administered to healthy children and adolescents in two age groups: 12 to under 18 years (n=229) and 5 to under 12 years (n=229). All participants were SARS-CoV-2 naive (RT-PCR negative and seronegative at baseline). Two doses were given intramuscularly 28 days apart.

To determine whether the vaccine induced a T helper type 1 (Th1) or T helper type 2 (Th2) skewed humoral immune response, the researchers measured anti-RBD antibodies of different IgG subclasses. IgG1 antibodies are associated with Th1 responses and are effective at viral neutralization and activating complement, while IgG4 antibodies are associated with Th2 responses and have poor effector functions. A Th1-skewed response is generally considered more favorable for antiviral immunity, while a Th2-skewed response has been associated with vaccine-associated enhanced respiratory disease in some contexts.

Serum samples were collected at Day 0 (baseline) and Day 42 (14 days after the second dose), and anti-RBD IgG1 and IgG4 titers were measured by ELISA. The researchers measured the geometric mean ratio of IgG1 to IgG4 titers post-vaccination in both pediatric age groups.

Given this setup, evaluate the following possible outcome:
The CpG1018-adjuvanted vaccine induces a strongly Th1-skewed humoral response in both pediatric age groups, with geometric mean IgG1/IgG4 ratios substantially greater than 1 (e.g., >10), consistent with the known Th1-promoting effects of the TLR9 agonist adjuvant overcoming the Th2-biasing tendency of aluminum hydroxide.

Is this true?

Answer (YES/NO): YES